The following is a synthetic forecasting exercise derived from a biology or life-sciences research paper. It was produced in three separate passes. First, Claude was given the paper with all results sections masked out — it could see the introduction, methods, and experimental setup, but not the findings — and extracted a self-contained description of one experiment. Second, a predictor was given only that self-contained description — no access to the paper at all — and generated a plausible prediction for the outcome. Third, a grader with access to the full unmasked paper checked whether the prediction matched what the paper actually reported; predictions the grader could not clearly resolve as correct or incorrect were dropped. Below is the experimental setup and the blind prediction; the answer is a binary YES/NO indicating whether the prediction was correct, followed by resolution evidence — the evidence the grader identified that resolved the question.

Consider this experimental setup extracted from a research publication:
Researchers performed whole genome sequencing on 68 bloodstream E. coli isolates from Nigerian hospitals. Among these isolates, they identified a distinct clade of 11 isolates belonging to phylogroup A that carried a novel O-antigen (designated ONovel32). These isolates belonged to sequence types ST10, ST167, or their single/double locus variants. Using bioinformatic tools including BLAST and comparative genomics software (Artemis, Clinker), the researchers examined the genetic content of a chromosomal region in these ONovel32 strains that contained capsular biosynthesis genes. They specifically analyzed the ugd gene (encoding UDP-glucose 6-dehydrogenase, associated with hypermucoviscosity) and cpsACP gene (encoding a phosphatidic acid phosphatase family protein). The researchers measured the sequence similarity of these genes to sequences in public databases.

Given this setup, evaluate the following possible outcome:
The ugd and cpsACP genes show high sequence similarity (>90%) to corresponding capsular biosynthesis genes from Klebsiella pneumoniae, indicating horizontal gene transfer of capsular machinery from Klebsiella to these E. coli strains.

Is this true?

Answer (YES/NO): NO